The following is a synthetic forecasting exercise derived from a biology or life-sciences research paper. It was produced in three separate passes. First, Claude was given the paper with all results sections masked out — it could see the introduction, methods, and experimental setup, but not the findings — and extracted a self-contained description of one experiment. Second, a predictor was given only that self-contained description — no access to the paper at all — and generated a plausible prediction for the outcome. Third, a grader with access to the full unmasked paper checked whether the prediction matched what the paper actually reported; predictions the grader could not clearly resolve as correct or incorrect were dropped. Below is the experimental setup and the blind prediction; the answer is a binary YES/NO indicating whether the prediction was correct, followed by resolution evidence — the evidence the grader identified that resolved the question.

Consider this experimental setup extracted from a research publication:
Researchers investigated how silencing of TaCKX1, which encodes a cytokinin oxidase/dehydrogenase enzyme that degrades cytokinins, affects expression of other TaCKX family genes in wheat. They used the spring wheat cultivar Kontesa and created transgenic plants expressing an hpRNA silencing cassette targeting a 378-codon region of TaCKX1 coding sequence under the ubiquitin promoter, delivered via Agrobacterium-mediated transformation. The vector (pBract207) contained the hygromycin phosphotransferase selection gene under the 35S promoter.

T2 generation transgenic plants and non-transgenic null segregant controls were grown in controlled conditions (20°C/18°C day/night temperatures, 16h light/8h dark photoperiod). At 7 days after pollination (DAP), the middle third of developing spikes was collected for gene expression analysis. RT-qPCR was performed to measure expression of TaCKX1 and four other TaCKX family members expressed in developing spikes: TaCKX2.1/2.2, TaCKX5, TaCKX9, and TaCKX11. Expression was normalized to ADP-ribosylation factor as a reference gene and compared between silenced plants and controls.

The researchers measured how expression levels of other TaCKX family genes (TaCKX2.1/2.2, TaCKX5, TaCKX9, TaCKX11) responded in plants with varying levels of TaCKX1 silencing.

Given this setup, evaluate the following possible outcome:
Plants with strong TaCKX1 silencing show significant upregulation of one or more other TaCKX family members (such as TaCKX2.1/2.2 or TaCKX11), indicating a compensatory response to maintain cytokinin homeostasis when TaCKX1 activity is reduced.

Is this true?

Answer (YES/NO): YES